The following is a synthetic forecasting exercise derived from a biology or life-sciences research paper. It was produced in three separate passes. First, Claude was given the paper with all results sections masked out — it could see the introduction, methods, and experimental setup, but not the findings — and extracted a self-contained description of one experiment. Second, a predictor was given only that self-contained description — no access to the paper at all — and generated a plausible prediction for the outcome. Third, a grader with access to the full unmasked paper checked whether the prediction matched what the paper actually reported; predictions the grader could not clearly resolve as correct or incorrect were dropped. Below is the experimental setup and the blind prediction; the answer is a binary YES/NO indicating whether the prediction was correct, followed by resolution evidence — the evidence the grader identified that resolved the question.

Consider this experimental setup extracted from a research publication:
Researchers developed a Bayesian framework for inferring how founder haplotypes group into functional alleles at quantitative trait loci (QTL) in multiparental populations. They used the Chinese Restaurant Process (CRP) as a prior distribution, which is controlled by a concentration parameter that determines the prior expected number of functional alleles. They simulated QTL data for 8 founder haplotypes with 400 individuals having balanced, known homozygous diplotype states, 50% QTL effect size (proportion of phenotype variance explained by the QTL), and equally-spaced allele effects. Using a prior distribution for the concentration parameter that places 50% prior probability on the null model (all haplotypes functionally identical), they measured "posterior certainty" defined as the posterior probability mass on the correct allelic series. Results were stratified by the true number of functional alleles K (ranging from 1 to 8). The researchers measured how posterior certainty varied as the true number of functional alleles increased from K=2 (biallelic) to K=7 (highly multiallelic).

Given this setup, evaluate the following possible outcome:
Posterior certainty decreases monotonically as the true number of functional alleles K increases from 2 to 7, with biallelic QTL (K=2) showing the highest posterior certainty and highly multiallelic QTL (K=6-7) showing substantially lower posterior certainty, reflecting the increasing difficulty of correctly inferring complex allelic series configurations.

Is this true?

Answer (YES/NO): NO